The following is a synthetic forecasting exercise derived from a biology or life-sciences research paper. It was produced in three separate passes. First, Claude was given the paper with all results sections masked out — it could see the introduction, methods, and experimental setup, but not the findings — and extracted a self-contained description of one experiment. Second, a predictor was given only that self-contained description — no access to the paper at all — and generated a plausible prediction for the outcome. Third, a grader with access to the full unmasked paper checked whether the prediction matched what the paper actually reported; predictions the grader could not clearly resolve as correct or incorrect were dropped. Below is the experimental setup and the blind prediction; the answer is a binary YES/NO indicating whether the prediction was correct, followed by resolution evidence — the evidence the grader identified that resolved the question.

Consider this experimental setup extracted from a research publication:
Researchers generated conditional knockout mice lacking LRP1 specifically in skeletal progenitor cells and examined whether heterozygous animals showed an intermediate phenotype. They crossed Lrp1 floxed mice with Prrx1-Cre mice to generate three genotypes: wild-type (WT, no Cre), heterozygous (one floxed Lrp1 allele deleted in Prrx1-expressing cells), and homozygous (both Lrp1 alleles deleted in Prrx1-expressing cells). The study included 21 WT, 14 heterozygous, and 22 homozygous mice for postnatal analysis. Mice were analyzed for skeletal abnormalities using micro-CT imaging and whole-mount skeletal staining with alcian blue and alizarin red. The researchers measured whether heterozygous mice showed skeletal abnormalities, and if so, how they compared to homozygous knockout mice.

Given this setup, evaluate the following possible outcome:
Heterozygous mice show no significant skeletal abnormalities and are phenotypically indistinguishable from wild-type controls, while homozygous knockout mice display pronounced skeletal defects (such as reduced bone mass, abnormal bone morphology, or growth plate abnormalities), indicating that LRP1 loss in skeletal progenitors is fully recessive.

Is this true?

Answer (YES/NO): YES